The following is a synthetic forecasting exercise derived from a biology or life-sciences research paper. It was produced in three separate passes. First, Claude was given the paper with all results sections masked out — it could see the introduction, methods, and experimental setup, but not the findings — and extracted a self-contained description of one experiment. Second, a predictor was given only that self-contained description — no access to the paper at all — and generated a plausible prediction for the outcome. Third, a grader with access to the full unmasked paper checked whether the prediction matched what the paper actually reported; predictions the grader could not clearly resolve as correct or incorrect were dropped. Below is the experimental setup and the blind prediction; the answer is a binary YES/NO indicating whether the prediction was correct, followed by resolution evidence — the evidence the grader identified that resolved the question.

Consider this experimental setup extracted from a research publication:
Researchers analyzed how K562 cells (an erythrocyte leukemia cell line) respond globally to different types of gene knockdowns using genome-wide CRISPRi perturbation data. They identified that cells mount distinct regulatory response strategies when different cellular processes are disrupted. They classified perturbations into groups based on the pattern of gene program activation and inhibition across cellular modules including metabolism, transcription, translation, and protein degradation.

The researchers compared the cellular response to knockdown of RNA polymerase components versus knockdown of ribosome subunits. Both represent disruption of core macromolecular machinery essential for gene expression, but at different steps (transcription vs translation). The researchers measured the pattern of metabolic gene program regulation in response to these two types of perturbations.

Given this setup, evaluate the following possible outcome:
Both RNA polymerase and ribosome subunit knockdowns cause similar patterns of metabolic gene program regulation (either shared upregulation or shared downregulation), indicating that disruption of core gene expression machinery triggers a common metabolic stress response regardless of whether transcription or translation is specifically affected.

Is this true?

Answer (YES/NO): YES